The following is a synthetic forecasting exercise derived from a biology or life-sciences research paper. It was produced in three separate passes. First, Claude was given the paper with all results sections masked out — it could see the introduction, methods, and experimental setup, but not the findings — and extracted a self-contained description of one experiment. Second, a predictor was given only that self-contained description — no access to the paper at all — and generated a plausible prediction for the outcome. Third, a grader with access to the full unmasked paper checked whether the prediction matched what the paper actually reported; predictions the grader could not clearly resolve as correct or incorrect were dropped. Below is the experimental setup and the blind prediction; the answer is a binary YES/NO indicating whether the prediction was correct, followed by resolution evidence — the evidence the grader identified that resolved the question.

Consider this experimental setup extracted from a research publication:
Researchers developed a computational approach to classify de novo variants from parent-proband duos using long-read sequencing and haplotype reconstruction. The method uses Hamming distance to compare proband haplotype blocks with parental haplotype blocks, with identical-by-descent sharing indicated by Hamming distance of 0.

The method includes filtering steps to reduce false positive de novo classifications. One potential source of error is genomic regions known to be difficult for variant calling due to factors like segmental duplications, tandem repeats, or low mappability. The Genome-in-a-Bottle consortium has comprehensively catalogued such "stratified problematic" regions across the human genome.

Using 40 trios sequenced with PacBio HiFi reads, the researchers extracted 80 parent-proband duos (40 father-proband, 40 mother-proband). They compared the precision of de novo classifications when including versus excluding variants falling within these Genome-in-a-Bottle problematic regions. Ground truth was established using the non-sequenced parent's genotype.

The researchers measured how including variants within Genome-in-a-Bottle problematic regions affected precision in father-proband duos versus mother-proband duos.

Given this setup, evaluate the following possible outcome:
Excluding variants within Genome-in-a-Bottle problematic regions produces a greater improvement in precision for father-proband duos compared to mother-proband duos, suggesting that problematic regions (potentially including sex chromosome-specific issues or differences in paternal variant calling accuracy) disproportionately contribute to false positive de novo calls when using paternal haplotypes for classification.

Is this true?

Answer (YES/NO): NO